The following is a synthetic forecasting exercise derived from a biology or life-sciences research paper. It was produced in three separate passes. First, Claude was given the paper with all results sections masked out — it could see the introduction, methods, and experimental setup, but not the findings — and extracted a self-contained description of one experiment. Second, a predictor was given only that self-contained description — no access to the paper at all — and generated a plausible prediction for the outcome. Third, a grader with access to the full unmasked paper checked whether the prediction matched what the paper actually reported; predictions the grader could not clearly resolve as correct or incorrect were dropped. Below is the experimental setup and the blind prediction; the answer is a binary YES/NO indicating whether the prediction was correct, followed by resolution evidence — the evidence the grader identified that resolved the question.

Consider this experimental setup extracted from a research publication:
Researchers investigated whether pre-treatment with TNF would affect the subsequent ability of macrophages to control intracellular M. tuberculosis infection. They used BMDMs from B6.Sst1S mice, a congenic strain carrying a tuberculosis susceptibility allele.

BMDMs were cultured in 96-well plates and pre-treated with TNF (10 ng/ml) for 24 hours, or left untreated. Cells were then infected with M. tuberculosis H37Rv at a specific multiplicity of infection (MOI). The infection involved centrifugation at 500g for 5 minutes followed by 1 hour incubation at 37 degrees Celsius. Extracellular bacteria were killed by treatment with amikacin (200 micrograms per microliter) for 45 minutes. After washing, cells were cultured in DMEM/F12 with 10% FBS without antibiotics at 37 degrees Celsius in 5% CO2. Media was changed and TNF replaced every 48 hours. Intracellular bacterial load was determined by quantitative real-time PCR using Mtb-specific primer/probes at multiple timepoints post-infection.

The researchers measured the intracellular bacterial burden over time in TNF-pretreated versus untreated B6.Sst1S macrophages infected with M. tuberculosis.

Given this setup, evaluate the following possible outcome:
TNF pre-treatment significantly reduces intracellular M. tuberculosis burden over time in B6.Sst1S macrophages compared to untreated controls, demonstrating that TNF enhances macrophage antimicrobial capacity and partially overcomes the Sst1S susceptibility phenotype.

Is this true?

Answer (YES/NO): NO